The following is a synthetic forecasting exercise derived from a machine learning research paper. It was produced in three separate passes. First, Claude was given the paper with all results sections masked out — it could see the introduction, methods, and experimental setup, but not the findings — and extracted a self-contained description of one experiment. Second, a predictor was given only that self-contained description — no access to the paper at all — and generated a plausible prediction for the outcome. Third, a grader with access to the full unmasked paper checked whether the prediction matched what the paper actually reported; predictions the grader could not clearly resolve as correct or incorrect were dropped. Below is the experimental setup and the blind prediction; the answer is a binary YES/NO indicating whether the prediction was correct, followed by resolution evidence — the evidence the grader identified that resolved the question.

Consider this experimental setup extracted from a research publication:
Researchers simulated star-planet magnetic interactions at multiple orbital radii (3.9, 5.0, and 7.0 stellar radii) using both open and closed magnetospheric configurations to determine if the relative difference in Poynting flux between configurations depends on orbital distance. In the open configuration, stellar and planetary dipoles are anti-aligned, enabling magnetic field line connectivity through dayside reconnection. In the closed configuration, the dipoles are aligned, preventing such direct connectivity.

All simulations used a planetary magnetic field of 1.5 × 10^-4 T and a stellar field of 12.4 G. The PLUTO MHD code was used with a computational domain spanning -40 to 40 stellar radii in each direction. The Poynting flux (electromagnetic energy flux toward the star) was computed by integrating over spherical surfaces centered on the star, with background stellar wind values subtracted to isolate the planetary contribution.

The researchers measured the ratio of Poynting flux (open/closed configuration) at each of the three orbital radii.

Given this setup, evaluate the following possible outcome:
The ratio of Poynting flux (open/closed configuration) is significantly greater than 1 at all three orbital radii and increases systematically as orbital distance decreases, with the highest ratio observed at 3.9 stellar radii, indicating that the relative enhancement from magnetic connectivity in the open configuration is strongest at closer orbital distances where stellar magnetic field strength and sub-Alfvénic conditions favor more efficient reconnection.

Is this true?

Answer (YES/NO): NO